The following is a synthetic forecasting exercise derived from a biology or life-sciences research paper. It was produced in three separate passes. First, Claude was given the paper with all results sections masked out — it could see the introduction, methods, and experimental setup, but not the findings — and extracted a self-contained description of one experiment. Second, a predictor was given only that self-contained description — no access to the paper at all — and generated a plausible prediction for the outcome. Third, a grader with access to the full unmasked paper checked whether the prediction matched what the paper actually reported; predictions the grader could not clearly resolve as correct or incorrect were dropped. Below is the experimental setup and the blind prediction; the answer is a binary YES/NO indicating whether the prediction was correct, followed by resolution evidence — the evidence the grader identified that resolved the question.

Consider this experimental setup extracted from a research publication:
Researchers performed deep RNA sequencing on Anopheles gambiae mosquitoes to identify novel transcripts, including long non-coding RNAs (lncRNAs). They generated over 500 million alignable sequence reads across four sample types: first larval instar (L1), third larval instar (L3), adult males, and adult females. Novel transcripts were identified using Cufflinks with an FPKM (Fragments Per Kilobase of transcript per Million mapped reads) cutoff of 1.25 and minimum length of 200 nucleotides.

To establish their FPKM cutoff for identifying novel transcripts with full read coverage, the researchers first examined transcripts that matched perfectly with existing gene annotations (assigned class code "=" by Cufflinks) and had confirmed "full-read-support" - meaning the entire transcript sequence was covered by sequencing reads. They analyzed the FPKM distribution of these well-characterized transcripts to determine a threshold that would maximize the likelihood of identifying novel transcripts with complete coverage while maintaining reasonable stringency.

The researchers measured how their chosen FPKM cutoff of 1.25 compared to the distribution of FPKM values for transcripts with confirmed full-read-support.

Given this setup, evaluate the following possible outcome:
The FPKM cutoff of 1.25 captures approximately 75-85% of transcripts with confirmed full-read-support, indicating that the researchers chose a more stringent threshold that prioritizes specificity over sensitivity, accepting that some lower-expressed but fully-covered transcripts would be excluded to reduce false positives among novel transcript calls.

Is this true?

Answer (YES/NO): NO